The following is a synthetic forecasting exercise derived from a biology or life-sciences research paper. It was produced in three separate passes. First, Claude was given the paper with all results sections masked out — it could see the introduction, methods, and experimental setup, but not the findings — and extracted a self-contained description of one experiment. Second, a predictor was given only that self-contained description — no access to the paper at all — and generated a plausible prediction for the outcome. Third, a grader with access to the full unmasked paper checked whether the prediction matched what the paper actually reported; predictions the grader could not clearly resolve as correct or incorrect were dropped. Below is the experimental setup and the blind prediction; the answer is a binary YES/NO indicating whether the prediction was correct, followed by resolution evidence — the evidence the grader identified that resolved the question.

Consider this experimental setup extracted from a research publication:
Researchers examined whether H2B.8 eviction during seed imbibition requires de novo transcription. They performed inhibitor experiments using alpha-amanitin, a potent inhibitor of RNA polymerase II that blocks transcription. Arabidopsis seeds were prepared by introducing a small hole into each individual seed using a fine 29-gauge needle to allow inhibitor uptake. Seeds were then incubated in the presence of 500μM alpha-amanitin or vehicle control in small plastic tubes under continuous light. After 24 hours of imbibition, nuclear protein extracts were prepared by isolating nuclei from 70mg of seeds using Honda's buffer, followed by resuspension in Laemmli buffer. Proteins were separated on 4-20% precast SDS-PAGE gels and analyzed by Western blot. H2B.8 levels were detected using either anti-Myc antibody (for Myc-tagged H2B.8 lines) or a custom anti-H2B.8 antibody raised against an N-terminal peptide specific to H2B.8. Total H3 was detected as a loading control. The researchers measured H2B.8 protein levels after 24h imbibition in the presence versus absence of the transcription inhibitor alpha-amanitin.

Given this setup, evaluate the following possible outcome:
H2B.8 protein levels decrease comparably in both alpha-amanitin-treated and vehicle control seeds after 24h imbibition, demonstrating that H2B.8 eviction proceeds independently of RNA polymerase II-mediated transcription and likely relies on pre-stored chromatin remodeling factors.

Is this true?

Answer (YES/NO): NO